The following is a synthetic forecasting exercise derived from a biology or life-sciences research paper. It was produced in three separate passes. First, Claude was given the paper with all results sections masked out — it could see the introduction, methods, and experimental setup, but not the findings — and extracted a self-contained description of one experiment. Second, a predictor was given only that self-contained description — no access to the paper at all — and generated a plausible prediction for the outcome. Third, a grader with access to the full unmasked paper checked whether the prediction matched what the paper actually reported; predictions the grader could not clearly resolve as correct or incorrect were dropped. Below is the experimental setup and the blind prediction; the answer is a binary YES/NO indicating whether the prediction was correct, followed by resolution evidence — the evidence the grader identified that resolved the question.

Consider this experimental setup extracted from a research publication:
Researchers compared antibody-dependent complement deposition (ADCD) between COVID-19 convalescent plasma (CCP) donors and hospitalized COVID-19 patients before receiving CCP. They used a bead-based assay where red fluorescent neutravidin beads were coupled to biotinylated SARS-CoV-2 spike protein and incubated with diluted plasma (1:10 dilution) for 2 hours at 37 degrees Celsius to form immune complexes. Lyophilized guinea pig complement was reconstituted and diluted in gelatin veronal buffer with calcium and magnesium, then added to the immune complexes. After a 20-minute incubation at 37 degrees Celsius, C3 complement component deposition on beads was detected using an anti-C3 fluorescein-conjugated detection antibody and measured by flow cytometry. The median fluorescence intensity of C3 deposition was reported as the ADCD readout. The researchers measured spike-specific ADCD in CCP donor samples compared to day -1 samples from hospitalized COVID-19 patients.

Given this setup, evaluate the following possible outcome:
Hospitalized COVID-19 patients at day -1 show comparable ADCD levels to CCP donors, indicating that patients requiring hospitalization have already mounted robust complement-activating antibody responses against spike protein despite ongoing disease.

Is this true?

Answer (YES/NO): NO